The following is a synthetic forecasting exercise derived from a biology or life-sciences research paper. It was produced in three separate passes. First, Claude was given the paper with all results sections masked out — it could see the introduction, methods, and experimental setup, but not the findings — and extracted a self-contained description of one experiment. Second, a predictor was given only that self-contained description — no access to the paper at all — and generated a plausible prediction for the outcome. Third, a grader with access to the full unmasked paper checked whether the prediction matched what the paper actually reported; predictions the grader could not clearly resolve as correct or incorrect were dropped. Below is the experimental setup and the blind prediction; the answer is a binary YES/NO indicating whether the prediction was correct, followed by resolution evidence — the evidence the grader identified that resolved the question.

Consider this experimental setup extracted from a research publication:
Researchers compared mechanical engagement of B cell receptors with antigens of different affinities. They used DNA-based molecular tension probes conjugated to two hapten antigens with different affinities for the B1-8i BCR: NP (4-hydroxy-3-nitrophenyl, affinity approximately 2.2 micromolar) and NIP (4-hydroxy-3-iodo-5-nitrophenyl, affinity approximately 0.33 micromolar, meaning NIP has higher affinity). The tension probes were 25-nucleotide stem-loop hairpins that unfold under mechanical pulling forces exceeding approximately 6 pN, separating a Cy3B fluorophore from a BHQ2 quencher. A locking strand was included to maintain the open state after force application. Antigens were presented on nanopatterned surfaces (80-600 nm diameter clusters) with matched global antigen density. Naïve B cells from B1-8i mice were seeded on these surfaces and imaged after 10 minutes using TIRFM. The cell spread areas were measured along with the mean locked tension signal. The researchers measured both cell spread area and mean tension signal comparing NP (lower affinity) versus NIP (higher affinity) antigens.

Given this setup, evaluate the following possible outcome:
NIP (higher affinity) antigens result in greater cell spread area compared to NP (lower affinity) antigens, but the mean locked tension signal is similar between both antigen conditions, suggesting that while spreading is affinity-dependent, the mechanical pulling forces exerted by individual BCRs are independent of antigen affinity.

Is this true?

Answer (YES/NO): NO